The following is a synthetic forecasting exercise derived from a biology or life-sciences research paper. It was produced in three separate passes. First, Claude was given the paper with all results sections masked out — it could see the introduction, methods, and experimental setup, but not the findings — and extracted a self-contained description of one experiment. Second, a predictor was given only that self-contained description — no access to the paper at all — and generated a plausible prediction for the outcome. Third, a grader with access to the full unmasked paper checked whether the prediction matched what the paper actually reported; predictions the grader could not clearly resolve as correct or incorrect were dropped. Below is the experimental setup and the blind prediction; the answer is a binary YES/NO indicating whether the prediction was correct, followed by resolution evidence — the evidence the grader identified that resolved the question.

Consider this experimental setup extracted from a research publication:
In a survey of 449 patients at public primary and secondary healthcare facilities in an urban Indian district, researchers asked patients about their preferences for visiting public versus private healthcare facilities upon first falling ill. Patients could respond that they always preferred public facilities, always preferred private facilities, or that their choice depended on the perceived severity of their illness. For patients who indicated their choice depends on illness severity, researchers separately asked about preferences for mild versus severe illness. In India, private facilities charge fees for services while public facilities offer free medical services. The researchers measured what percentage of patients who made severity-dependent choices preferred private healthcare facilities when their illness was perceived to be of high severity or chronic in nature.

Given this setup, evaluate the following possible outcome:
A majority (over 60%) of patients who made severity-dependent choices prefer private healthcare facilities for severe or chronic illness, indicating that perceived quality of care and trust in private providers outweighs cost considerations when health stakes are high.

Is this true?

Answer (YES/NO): YES